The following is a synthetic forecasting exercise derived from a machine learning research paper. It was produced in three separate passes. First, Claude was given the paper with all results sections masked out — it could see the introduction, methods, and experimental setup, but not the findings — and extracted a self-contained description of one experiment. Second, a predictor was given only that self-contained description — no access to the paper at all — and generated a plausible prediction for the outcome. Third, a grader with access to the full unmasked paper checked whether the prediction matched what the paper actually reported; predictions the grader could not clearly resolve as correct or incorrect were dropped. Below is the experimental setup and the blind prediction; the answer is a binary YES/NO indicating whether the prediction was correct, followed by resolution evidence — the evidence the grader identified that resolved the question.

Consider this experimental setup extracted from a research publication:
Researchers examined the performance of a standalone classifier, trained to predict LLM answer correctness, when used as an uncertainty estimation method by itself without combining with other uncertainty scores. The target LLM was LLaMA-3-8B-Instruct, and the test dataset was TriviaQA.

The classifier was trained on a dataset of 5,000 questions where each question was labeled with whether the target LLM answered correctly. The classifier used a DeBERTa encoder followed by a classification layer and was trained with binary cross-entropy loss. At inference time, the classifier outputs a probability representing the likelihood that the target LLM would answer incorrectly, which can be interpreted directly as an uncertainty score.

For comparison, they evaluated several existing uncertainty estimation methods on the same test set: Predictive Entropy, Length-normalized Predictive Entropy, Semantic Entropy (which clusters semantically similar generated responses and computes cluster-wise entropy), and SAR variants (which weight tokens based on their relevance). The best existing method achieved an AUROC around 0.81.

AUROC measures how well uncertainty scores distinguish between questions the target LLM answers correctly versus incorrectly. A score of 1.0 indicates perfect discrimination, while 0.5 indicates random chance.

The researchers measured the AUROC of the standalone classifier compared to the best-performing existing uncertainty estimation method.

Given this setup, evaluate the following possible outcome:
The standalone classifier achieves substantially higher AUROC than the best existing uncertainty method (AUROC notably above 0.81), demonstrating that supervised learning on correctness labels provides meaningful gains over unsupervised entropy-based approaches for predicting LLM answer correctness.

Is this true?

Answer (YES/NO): NO